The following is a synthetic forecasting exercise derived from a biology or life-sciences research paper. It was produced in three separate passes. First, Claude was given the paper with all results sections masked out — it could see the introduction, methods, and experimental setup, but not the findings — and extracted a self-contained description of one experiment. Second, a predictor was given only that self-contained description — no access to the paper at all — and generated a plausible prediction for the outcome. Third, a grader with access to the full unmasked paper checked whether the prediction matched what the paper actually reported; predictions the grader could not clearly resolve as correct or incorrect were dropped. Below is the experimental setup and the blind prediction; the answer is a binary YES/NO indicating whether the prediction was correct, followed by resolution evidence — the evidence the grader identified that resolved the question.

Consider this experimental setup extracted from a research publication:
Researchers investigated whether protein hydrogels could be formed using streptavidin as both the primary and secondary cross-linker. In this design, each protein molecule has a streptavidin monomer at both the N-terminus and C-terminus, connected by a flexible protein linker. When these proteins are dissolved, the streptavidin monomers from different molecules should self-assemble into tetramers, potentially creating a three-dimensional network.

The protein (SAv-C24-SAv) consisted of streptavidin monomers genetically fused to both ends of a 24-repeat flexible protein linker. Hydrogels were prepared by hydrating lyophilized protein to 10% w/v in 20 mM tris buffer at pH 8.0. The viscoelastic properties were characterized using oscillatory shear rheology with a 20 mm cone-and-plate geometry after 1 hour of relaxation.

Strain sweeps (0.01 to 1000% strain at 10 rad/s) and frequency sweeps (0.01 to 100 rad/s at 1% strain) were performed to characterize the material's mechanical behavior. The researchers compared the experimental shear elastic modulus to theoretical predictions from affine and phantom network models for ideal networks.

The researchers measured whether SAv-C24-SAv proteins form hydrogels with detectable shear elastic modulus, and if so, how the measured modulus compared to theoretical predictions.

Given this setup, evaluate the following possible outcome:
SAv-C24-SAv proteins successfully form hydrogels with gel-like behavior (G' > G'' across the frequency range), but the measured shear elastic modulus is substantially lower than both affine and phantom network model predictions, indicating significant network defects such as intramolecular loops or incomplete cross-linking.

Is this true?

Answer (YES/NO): NO